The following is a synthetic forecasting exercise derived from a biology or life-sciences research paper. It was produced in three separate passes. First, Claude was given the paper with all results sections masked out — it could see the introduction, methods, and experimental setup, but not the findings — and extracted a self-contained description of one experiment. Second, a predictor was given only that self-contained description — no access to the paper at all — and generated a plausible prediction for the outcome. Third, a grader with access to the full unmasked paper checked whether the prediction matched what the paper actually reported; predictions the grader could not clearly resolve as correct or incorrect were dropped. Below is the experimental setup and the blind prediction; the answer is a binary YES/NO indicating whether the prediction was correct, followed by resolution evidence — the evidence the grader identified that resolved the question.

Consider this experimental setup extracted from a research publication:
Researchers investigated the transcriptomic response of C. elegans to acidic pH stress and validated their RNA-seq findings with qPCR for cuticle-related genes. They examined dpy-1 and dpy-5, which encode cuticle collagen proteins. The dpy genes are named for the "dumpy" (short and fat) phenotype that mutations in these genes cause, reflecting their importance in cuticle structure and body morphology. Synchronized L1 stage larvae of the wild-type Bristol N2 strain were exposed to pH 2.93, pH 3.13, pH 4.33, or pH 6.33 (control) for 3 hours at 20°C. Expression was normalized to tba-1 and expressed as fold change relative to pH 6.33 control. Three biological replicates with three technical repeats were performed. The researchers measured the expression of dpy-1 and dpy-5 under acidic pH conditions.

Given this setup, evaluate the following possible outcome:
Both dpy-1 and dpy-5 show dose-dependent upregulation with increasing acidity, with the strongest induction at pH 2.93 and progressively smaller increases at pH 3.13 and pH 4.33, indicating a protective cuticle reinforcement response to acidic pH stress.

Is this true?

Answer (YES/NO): NO